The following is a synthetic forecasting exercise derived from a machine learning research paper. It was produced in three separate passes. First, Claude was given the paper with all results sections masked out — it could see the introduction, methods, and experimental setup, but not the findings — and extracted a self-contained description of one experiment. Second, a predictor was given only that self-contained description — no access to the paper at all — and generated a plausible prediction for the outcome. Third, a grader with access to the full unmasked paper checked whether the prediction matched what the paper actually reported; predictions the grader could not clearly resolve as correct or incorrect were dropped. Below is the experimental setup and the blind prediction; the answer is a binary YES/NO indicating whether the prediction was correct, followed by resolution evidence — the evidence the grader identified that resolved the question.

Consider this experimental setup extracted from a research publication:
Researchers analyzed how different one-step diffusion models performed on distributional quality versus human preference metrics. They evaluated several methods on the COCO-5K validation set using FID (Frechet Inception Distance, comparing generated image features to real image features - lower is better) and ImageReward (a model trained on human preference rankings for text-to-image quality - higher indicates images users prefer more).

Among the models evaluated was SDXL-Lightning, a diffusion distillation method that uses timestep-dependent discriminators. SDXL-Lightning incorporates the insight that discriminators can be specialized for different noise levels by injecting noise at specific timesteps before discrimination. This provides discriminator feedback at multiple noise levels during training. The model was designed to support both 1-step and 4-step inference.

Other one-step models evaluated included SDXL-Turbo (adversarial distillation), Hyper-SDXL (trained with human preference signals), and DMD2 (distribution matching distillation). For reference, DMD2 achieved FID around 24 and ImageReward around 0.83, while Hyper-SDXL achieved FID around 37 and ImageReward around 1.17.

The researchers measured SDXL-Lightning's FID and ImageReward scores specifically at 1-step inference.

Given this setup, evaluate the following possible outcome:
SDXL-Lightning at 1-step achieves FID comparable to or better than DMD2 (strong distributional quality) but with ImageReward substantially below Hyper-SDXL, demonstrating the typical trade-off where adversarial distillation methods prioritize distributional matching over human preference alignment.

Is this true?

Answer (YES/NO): NO